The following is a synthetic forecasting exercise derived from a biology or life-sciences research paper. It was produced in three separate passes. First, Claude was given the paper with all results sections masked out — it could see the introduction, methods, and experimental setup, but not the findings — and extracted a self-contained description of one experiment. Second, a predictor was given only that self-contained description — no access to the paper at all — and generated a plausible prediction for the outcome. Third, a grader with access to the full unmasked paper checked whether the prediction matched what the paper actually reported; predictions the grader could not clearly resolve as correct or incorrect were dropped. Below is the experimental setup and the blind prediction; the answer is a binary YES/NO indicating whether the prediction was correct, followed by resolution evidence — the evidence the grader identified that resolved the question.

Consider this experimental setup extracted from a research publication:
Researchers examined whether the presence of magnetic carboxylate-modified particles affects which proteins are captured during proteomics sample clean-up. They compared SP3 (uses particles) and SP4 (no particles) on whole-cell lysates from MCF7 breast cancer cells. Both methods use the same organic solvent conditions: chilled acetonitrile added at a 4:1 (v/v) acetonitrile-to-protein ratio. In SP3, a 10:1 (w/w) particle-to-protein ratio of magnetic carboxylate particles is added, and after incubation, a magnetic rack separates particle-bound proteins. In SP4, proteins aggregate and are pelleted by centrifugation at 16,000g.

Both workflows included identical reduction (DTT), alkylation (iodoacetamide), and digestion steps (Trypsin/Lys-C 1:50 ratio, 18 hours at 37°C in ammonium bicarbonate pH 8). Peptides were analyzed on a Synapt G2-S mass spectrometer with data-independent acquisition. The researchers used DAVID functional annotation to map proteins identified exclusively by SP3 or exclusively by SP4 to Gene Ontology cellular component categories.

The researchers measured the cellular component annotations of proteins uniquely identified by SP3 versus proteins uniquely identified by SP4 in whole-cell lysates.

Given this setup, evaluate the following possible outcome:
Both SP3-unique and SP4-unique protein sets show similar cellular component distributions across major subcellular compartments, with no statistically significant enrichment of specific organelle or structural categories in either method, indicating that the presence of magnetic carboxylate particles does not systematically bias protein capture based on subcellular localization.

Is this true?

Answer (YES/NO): NO